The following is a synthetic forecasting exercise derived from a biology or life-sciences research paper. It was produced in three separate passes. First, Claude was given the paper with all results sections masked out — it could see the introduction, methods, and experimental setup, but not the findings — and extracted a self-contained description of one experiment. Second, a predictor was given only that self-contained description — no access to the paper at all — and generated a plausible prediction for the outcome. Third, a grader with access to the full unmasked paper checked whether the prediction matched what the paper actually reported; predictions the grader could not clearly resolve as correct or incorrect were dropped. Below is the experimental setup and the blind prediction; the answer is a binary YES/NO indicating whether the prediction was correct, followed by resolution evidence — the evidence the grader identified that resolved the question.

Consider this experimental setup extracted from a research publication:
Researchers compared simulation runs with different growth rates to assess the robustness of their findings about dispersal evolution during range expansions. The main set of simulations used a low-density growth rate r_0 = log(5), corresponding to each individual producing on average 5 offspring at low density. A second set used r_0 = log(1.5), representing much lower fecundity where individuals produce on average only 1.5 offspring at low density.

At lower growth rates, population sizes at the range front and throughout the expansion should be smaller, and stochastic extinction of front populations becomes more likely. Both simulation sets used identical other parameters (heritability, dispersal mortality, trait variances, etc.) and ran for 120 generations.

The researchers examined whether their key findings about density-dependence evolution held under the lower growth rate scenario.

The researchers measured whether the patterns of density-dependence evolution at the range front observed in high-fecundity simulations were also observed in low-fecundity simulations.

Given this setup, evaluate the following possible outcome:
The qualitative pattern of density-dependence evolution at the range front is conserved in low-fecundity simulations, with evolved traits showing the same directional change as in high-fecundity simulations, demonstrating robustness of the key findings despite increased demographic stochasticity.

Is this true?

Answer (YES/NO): NO